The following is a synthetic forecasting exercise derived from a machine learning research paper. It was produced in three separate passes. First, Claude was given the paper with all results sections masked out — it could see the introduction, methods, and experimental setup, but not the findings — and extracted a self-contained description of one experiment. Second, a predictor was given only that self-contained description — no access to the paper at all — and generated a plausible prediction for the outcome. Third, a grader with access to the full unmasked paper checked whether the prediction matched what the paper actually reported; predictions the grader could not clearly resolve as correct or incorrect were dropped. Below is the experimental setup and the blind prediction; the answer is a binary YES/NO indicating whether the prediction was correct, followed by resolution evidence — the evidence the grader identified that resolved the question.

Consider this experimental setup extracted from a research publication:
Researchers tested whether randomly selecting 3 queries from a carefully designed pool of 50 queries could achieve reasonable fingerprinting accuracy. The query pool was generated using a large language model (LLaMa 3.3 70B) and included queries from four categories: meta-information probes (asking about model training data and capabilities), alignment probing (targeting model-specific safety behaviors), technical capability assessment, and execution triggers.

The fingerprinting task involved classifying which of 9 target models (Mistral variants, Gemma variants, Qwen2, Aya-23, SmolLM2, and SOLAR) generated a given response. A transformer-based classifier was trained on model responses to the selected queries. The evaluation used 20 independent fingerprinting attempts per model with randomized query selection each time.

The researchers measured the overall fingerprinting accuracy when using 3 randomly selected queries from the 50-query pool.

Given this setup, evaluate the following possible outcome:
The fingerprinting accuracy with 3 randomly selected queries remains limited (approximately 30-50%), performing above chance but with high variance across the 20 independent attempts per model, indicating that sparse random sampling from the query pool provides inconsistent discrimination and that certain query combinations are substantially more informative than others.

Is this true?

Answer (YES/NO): NO